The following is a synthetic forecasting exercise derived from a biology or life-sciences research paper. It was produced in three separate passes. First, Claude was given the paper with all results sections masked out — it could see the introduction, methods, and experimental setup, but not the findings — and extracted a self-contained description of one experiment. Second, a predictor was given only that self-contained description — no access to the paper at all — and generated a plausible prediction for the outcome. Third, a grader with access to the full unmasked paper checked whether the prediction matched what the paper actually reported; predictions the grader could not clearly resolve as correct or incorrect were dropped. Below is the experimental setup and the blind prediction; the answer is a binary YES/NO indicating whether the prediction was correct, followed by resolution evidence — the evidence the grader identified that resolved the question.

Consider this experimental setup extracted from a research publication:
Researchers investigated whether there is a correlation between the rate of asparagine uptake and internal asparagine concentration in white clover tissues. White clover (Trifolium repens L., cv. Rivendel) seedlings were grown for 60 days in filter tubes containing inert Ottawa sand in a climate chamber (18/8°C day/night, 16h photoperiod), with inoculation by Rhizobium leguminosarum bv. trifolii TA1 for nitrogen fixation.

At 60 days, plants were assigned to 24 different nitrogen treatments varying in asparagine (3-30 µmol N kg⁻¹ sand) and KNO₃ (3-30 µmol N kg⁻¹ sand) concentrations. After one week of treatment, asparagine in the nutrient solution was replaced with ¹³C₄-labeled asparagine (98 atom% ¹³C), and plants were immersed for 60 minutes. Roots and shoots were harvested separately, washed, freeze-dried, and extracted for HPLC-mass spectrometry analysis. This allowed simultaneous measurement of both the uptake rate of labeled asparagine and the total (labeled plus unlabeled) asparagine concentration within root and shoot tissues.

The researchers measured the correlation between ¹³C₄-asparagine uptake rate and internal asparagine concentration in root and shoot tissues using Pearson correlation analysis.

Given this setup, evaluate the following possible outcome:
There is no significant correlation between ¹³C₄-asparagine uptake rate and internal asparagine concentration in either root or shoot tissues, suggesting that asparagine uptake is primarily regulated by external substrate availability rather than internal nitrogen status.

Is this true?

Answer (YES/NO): NO